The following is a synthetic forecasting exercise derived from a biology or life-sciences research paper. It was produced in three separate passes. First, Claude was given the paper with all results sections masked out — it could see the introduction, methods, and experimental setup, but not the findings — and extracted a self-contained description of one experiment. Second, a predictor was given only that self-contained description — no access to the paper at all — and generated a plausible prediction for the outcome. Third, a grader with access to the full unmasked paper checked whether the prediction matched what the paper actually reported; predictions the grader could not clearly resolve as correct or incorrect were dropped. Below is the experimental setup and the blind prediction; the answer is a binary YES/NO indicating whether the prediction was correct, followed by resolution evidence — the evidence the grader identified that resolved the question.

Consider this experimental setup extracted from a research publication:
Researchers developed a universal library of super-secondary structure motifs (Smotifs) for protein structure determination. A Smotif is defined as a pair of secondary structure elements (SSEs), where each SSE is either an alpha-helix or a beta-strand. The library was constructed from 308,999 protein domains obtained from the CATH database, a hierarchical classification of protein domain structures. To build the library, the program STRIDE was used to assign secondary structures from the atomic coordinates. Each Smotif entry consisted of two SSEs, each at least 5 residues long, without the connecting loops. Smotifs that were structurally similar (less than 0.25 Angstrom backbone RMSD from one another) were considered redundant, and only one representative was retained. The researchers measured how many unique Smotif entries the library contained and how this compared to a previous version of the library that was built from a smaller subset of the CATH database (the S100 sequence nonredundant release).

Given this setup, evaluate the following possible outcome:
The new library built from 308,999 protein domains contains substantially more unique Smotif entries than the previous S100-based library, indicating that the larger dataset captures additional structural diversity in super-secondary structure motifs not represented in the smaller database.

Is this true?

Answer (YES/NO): NO